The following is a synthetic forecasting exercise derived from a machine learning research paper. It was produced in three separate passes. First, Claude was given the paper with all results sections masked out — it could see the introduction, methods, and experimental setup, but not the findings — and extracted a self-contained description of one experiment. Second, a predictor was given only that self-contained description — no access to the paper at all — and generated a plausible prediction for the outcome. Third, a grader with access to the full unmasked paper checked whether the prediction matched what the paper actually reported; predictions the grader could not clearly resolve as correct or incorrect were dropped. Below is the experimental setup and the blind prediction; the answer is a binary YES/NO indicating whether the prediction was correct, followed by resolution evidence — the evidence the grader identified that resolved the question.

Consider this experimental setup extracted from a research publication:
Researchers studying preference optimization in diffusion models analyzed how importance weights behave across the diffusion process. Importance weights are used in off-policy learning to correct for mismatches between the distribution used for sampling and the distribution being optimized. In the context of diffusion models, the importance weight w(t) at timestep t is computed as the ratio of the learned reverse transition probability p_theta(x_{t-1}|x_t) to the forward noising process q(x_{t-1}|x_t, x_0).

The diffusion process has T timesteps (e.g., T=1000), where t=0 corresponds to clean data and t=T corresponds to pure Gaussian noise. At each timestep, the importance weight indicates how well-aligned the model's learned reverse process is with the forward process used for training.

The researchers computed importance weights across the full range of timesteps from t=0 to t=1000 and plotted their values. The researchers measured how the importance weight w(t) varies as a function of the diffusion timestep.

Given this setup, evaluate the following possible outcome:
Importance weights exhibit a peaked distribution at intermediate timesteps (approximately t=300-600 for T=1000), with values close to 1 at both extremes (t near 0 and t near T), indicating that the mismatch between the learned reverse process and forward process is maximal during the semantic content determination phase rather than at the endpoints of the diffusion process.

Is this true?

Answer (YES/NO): NO